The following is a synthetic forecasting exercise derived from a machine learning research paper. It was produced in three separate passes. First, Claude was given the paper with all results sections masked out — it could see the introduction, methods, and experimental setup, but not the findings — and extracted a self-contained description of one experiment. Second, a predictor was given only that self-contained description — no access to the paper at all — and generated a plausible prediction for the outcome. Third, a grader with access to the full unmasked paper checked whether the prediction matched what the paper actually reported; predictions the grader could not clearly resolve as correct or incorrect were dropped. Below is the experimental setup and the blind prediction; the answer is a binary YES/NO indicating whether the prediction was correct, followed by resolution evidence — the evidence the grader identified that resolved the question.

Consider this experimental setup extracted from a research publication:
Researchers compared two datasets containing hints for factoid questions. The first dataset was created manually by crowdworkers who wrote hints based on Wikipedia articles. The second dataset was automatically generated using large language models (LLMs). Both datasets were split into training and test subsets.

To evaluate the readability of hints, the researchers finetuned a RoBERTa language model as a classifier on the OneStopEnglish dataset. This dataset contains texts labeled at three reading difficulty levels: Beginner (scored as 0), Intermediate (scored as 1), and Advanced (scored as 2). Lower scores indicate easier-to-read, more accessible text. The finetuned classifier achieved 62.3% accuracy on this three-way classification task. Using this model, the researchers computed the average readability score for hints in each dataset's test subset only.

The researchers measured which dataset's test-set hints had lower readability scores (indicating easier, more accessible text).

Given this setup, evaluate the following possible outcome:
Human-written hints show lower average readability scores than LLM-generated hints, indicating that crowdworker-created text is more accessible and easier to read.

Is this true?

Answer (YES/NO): NO